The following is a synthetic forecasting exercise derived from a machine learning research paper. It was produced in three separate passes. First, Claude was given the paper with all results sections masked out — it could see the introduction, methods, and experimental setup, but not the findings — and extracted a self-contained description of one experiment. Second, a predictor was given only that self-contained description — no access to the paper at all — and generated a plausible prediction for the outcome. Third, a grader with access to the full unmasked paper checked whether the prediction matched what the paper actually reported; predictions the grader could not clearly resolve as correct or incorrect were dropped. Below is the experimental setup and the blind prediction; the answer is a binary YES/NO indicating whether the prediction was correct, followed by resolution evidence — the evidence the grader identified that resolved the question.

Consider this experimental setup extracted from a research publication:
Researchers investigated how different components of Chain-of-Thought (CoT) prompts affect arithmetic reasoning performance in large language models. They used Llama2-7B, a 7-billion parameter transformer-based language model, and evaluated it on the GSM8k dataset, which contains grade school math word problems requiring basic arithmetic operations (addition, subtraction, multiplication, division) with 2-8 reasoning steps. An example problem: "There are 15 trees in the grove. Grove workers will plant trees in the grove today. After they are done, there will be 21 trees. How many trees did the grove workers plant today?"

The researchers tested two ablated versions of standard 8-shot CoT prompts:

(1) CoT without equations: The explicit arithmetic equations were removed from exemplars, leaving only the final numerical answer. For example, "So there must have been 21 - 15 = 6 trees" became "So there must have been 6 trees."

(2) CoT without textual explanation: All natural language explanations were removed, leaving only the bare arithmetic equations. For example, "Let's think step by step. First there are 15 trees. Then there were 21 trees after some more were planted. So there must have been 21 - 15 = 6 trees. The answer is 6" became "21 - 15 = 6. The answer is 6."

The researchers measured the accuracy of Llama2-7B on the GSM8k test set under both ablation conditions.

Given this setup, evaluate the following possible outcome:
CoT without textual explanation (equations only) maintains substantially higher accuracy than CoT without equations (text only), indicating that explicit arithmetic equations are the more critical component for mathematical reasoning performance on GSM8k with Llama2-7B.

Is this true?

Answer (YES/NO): NO